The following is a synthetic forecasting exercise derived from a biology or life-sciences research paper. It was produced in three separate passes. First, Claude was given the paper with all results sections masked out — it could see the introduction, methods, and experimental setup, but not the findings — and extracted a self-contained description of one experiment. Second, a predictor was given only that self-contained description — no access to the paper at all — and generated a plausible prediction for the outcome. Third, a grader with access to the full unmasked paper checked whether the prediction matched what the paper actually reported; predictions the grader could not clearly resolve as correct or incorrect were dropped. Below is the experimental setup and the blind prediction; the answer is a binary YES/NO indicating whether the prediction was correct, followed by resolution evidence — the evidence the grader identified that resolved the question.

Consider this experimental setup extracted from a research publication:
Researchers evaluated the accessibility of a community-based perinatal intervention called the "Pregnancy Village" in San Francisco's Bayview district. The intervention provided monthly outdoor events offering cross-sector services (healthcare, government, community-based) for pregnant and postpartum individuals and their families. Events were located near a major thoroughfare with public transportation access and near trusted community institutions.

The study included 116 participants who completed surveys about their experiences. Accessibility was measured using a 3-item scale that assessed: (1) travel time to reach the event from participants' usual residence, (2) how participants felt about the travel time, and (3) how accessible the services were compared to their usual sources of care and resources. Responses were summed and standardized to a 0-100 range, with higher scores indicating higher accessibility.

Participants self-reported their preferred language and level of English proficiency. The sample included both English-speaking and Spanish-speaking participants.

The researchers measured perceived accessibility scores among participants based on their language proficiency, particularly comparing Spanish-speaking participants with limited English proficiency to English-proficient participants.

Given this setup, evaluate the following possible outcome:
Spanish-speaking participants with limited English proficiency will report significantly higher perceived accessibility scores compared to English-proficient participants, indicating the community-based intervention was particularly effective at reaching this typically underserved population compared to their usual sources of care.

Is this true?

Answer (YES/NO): NO